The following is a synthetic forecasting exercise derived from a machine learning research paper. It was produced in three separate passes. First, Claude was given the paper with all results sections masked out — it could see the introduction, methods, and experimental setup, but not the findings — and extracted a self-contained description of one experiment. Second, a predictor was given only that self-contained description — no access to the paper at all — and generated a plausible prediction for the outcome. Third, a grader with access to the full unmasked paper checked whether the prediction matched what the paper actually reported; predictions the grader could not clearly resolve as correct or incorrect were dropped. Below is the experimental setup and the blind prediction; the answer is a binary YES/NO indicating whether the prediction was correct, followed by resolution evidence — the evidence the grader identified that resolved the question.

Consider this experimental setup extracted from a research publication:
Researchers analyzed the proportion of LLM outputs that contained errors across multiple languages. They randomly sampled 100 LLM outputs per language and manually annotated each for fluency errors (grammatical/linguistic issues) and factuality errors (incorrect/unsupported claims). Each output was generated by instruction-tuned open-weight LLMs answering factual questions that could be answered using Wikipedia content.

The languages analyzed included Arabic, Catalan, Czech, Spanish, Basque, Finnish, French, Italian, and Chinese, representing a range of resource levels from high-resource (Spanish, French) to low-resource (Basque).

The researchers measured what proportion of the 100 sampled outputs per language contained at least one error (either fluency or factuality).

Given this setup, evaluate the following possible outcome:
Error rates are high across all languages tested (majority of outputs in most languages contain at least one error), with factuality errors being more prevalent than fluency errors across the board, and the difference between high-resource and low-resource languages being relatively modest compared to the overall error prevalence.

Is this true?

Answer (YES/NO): NO